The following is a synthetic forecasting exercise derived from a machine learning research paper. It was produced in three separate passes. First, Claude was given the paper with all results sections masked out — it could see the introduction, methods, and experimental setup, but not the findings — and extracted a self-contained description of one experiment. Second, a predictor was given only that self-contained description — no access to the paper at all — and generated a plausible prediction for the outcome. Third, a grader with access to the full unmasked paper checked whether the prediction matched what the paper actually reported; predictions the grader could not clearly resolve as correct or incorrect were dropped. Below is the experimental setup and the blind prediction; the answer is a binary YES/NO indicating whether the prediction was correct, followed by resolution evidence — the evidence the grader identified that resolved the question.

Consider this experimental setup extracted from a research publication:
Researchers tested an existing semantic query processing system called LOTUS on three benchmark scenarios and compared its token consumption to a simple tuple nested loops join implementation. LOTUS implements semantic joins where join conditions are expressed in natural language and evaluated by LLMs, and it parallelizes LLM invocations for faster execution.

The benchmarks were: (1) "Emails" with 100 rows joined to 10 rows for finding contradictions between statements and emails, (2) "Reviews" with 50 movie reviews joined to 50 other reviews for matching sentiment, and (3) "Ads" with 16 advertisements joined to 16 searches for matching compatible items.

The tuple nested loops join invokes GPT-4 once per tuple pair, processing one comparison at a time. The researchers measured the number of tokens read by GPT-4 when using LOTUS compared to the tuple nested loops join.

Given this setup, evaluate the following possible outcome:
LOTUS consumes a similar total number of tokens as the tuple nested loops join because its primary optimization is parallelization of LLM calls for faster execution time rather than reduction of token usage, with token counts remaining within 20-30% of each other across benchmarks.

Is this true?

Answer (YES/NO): NO